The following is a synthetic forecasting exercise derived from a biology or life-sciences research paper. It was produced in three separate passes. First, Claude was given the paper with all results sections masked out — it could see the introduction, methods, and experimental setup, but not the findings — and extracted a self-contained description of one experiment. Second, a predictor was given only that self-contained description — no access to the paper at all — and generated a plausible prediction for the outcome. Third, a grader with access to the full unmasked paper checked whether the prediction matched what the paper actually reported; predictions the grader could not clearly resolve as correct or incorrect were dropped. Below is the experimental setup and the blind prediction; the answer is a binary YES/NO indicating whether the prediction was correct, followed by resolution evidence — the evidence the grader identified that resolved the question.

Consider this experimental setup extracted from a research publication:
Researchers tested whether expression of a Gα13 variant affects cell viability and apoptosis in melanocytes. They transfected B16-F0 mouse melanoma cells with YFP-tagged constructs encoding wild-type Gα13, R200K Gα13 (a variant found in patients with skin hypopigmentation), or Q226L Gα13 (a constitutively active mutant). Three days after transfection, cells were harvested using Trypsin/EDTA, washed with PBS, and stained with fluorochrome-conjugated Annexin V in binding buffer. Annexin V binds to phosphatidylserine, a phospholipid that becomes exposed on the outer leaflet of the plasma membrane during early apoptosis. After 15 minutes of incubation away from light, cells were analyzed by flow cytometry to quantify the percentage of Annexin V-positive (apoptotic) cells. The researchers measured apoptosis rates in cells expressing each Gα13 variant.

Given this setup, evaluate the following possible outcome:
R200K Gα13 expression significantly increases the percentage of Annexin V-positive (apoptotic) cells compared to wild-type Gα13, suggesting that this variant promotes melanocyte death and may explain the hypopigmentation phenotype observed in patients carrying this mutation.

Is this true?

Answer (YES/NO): NO